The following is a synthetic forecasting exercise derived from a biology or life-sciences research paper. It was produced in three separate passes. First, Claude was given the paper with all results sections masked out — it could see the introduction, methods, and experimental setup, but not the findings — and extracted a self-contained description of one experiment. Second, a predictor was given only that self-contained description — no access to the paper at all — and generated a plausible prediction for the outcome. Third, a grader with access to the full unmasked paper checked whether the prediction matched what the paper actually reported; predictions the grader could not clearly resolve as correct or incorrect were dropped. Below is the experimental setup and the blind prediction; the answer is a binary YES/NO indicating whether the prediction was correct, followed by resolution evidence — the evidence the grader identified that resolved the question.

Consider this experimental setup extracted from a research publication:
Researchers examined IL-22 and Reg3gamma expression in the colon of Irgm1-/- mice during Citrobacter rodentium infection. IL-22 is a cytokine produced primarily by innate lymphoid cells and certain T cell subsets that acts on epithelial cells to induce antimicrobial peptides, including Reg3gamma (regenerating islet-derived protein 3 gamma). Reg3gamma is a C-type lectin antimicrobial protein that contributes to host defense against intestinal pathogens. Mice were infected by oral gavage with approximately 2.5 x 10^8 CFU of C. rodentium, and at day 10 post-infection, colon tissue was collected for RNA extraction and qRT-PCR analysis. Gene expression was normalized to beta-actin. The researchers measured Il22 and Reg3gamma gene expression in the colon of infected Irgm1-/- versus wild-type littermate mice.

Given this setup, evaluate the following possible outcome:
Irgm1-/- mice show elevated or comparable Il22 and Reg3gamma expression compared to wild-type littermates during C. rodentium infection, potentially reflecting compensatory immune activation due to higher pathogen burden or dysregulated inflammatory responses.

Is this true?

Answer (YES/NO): YES